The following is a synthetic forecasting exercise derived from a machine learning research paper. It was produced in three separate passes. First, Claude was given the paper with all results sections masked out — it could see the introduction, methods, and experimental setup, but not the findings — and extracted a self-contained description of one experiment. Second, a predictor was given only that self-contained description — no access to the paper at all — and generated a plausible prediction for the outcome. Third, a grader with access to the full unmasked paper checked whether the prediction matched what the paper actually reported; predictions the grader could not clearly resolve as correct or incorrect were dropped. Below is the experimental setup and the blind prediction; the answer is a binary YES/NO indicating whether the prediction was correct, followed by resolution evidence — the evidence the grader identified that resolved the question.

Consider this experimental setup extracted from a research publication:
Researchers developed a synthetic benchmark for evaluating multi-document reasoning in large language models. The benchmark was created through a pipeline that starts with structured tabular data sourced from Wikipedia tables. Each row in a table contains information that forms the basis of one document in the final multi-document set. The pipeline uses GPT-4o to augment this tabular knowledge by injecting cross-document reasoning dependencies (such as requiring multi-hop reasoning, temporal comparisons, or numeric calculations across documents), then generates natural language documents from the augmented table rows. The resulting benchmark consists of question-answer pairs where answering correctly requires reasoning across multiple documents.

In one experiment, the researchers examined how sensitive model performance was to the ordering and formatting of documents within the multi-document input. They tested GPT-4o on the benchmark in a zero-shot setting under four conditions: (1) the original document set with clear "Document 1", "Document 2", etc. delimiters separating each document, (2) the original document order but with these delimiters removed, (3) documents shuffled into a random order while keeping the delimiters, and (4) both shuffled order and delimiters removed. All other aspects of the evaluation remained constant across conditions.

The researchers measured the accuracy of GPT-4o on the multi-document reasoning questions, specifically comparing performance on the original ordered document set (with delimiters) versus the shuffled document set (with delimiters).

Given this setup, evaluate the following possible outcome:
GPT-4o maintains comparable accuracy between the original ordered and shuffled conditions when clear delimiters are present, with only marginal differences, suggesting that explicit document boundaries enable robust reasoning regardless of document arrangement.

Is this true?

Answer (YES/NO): NO